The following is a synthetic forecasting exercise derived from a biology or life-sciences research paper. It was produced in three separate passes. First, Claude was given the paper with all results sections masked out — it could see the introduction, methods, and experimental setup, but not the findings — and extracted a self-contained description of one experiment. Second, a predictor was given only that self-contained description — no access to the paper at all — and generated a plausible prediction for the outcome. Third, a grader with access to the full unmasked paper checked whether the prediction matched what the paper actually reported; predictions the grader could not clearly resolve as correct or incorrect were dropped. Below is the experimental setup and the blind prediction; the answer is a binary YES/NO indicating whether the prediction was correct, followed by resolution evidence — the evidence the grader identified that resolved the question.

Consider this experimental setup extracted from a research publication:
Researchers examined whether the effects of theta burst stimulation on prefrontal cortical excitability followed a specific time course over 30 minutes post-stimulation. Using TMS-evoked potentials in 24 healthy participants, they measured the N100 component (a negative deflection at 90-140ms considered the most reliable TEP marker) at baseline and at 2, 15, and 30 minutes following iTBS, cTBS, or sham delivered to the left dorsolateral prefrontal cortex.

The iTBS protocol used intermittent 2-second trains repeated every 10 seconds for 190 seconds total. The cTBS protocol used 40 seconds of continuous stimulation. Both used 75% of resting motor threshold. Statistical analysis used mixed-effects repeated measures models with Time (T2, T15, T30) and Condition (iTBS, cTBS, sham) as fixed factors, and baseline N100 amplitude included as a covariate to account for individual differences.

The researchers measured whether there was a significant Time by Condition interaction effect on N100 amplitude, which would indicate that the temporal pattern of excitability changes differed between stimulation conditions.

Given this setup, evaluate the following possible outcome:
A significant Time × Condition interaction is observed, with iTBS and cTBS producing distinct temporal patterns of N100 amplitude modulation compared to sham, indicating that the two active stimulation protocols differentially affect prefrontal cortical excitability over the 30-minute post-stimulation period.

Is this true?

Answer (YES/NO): NO